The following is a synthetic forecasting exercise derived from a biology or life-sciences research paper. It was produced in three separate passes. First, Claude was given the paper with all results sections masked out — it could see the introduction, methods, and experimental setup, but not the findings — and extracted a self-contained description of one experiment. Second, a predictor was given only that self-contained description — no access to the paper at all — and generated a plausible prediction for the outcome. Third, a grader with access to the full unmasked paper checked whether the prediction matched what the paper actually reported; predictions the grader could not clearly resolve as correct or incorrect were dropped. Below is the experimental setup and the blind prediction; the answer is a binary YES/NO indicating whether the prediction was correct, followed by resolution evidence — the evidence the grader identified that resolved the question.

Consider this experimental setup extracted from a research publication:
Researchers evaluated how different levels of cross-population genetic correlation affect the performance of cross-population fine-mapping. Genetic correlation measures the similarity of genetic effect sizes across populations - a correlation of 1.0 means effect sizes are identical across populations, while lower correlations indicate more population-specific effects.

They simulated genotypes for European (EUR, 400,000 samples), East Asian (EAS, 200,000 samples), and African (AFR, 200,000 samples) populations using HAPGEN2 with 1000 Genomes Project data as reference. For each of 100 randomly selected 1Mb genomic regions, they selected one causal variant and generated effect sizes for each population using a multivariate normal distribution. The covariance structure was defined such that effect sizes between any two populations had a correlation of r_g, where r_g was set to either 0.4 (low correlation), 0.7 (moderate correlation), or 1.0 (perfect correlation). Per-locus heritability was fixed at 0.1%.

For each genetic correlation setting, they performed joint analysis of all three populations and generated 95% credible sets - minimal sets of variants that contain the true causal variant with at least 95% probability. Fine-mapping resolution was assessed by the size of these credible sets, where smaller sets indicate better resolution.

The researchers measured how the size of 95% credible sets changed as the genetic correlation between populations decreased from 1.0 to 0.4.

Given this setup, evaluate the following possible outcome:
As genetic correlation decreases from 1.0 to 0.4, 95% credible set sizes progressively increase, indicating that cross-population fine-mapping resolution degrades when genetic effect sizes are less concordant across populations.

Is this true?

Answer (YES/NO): NO